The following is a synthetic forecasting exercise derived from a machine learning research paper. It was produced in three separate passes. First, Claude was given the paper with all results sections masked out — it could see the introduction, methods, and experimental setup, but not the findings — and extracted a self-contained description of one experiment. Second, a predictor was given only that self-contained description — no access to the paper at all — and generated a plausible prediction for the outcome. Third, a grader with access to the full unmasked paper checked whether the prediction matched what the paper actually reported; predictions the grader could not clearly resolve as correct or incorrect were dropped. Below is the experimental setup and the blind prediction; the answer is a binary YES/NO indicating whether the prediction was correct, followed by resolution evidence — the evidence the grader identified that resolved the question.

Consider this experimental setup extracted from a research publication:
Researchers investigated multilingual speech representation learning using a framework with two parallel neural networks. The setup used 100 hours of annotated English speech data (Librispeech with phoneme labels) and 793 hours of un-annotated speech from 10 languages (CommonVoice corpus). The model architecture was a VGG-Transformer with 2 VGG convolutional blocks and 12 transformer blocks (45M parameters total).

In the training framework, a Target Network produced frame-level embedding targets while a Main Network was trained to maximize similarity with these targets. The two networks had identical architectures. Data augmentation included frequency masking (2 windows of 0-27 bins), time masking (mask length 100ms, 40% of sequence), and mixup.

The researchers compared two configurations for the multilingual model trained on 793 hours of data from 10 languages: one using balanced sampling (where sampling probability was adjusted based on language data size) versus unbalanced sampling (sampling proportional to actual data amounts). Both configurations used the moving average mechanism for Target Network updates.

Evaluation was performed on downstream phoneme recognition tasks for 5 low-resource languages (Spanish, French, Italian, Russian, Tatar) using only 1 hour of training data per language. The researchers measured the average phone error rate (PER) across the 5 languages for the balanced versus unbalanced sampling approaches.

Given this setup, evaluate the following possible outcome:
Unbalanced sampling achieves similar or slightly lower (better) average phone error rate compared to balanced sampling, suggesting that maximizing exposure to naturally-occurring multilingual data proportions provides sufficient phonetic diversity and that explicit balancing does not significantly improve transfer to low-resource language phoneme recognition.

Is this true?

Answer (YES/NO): NO